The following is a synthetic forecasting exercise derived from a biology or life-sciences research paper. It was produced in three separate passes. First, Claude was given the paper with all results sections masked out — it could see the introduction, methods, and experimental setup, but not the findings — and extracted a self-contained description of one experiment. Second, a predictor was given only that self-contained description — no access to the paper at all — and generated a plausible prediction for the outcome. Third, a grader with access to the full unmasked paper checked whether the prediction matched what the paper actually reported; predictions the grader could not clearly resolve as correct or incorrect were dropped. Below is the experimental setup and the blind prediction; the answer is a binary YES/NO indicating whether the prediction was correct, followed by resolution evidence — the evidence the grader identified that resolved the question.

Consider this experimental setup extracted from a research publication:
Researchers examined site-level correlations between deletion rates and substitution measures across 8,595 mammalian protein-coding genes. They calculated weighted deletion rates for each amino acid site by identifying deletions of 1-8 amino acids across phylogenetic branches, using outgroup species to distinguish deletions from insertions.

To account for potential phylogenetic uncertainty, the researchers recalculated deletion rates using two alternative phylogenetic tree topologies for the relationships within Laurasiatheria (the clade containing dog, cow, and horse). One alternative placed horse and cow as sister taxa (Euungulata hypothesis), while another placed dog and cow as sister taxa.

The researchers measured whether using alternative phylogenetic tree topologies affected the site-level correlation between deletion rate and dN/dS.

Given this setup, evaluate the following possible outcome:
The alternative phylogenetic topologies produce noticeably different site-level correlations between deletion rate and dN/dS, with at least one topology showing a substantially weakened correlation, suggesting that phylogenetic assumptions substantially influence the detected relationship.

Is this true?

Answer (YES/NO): NO